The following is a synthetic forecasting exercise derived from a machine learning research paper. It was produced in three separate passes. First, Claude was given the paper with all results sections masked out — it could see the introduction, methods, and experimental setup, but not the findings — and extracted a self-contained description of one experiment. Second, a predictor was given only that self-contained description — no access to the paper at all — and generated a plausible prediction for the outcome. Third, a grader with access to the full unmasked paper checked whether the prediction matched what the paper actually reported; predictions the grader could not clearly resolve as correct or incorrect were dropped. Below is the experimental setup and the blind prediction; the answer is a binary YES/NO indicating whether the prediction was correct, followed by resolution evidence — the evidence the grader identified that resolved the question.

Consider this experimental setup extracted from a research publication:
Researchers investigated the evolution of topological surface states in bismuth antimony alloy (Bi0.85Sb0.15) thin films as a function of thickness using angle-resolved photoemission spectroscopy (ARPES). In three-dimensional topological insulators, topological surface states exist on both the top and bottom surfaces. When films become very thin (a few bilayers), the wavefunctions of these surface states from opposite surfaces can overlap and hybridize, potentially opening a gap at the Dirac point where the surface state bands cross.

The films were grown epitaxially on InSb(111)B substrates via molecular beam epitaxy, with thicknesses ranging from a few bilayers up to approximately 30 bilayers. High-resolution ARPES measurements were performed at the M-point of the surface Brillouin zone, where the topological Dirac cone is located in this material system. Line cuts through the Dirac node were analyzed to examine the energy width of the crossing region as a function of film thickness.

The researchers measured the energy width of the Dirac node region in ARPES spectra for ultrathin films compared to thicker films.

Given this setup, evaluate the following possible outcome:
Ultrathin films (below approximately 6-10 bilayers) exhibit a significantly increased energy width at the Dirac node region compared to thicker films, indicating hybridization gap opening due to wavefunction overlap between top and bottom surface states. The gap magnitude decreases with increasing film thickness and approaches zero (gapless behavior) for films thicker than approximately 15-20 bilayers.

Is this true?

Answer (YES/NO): NO